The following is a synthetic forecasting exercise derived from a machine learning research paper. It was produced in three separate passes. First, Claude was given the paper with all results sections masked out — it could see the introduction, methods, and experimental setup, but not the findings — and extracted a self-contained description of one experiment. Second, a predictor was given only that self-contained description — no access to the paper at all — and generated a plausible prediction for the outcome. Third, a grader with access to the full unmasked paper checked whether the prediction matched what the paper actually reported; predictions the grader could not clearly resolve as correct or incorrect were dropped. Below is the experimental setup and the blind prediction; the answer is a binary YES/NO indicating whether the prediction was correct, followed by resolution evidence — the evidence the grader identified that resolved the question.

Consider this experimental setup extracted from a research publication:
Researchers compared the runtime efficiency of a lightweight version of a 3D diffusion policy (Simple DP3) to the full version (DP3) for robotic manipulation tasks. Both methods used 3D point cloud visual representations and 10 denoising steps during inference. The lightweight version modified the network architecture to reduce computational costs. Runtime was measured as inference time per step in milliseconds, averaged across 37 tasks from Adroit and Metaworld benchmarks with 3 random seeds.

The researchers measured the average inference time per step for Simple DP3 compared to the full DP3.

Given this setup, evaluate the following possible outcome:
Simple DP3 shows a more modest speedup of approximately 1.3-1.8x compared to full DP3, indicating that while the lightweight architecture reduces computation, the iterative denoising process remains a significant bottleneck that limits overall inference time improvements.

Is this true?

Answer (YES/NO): NO